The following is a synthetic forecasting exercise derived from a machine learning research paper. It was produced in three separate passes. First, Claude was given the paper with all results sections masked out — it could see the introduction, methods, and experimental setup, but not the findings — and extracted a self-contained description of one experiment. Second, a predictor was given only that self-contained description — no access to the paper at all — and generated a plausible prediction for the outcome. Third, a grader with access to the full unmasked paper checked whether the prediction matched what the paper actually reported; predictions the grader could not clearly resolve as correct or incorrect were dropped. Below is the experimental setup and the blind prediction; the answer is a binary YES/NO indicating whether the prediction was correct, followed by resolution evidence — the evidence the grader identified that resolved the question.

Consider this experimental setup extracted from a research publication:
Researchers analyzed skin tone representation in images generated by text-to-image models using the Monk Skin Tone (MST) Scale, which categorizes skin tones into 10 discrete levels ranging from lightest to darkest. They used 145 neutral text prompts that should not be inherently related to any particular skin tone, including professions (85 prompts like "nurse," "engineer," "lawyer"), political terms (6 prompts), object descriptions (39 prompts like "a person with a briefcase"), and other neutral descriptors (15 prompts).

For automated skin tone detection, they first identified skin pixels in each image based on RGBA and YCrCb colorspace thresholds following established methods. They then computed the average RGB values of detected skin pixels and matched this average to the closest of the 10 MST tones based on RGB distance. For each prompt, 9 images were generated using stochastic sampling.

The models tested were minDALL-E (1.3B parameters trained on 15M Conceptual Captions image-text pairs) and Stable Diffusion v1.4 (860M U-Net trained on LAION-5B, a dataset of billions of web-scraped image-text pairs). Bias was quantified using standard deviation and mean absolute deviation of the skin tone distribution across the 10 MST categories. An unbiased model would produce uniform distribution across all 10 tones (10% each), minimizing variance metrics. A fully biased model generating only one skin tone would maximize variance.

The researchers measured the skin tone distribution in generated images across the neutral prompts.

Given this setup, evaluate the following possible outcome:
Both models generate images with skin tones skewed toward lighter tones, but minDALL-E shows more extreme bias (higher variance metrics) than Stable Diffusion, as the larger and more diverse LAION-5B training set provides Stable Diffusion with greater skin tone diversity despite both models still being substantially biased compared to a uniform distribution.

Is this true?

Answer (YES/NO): NO